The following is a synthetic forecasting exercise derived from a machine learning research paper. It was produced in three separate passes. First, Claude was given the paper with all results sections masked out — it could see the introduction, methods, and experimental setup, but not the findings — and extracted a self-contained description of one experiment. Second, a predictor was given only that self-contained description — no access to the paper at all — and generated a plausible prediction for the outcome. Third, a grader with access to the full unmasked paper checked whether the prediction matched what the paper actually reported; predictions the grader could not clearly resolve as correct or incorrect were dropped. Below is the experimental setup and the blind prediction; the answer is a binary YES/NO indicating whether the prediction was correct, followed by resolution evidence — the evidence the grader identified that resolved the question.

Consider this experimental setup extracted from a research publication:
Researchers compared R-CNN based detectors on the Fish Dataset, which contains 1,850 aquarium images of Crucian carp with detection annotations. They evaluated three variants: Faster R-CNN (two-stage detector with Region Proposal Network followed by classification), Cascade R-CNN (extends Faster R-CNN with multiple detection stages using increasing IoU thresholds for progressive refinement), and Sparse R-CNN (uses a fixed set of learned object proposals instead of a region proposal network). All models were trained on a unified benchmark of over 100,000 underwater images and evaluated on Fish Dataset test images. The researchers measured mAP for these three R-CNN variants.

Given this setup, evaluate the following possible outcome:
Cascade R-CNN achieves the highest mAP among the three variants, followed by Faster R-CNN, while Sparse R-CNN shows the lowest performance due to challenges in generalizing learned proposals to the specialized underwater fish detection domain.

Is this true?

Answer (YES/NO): NO